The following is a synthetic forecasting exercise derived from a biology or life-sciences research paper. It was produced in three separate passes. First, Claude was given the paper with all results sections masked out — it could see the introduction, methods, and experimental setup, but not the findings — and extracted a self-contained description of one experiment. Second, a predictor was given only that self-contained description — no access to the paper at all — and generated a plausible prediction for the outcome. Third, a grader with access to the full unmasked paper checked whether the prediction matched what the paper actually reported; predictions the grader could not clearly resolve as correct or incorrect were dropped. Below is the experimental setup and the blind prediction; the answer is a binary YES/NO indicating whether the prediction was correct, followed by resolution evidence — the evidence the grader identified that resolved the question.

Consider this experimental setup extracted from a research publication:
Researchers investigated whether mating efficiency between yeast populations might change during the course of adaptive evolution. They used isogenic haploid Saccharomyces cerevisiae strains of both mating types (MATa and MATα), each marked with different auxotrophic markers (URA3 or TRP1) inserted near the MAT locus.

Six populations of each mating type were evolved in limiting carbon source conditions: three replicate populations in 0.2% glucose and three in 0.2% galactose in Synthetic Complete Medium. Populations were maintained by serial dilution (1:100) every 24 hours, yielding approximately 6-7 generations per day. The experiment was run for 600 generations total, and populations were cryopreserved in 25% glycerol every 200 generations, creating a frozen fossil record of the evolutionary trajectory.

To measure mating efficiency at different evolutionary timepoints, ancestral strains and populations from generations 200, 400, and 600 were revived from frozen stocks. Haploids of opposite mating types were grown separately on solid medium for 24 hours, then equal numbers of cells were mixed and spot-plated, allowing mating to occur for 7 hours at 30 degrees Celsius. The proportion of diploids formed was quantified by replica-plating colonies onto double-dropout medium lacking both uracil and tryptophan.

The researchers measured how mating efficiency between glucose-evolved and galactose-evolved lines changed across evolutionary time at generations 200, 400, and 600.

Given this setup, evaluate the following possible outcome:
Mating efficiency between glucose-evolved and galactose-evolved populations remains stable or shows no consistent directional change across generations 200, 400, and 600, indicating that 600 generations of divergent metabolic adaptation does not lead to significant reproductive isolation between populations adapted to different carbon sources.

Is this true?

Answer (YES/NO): NO